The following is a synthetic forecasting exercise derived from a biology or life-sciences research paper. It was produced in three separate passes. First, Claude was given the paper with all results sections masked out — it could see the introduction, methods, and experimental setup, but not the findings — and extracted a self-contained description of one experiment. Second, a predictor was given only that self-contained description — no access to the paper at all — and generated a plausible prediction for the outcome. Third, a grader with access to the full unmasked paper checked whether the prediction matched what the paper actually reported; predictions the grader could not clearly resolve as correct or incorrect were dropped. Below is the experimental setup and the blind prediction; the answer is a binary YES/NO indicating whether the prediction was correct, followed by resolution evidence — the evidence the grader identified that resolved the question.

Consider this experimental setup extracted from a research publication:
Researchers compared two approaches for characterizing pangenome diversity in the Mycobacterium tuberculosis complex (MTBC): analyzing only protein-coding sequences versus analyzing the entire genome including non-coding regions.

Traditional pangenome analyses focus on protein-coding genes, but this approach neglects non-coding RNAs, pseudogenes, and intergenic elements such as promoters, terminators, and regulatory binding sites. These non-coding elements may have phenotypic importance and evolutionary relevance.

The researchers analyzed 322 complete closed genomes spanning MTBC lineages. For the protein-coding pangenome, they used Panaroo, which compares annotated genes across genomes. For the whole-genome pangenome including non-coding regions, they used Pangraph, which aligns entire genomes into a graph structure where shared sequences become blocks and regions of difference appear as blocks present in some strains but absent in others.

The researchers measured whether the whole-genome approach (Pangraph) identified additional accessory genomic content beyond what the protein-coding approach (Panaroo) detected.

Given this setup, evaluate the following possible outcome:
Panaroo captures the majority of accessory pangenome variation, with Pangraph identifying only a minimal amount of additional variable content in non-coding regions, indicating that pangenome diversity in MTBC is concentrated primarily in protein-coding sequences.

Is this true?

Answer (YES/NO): YES